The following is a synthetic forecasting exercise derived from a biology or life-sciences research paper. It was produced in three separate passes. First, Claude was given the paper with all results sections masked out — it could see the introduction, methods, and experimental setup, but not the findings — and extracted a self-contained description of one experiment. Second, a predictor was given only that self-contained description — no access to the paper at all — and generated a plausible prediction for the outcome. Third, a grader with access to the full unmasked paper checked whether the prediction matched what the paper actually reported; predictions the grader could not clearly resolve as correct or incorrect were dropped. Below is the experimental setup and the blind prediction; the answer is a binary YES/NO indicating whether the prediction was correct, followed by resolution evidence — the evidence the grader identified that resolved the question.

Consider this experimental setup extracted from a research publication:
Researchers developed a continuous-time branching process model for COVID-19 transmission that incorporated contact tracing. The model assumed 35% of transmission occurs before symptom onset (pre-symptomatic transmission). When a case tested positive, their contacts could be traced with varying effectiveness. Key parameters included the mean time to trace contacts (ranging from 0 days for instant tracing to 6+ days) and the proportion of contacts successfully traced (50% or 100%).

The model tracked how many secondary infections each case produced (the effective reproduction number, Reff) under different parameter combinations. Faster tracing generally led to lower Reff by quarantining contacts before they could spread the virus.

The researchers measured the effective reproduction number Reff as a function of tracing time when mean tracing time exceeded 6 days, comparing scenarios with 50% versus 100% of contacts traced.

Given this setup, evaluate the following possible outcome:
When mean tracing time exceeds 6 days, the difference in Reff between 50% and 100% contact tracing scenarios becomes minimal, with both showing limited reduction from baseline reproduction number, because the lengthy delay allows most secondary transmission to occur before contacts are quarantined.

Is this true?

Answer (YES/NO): YES